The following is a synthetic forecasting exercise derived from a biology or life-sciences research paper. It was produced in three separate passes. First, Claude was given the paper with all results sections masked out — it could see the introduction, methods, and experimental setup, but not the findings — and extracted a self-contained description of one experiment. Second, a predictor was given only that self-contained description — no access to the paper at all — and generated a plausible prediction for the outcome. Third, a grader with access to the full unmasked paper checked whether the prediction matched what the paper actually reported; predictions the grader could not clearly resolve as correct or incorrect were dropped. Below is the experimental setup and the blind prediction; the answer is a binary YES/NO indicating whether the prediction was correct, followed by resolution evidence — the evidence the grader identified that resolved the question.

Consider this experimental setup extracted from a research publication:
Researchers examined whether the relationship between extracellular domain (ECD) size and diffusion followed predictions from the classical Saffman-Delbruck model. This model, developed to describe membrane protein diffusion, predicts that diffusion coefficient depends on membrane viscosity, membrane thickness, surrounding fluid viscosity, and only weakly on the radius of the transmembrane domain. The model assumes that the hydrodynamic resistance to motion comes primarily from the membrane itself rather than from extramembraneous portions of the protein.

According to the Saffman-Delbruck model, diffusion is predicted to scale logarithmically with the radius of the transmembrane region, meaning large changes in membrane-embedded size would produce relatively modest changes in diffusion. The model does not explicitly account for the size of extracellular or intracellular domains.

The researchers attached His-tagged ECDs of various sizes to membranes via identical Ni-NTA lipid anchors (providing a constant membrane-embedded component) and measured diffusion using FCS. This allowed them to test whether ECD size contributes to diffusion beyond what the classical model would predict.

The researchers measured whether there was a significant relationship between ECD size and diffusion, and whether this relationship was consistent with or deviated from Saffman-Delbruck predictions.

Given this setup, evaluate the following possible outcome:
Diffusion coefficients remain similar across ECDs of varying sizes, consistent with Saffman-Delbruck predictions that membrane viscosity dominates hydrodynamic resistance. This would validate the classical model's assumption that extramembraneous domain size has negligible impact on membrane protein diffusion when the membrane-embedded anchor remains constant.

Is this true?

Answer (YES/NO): NO